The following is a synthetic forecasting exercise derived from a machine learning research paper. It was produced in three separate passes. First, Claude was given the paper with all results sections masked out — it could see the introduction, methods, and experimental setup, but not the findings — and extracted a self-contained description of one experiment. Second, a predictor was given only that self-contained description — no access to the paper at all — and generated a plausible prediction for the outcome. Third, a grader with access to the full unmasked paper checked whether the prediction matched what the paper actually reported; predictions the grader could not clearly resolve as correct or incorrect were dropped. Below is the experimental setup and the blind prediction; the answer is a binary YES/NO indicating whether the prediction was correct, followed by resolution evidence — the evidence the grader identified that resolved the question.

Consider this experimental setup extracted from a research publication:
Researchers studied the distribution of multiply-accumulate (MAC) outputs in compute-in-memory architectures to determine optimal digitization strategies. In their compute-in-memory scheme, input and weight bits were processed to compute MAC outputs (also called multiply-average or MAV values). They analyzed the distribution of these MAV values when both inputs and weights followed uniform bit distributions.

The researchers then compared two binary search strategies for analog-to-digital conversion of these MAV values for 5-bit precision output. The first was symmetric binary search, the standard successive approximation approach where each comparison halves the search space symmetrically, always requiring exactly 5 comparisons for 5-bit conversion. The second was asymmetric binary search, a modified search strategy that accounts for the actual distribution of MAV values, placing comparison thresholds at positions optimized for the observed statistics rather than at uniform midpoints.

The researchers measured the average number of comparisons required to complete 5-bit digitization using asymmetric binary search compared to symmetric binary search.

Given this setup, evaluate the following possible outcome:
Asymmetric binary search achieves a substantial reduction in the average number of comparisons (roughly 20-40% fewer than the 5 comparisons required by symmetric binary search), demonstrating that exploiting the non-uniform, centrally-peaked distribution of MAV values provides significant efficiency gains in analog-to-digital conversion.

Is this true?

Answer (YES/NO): YES